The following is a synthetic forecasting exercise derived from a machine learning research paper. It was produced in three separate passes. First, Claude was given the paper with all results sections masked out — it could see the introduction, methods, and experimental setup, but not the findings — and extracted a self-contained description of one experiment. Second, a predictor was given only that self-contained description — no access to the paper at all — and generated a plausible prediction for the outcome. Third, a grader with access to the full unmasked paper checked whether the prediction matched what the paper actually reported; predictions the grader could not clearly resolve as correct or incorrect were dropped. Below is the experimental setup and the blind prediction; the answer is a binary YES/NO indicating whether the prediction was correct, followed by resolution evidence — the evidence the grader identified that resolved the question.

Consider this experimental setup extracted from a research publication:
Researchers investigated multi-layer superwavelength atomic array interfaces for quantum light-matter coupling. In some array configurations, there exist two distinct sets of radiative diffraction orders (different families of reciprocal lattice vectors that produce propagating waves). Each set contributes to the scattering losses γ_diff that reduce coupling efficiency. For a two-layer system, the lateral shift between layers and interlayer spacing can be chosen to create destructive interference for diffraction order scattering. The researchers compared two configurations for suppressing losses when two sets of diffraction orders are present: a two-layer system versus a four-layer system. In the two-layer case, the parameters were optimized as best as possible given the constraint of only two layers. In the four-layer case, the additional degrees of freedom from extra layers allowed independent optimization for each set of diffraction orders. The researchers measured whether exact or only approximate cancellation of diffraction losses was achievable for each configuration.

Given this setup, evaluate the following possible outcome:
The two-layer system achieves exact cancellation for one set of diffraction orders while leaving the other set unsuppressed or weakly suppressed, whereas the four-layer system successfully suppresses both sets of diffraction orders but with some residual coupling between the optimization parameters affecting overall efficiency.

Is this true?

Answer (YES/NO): NO